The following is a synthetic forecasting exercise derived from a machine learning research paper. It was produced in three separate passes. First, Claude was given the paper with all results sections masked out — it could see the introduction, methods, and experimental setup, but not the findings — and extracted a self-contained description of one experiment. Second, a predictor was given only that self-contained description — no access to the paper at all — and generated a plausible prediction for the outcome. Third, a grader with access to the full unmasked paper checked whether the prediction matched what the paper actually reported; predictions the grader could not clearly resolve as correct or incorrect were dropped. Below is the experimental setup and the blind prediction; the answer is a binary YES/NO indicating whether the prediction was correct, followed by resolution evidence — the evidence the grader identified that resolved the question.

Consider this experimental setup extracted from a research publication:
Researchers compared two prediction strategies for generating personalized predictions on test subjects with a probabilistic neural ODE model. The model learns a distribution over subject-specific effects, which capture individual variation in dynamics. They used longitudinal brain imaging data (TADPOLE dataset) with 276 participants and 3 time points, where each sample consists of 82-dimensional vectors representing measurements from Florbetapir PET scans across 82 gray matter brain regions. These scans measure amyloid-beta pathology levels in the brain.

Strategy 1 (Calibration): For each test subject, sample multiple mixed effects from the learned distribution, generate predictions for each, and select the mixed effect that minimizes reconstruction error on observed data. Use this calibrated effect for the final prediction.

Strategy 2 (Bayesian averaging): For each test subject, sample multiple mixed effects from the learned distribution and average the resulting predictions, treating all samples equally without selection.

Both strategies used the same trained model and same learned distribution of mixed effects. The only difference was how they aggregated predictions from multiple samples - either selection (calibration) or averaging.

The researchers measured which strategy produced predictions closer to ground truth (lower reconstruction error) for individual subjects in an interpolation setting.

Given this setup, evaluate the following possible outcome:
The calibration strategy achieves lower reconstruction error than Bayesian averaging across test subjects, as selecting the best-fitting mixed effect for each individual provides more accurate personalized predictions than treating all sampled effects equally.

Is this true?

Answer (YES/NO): YES